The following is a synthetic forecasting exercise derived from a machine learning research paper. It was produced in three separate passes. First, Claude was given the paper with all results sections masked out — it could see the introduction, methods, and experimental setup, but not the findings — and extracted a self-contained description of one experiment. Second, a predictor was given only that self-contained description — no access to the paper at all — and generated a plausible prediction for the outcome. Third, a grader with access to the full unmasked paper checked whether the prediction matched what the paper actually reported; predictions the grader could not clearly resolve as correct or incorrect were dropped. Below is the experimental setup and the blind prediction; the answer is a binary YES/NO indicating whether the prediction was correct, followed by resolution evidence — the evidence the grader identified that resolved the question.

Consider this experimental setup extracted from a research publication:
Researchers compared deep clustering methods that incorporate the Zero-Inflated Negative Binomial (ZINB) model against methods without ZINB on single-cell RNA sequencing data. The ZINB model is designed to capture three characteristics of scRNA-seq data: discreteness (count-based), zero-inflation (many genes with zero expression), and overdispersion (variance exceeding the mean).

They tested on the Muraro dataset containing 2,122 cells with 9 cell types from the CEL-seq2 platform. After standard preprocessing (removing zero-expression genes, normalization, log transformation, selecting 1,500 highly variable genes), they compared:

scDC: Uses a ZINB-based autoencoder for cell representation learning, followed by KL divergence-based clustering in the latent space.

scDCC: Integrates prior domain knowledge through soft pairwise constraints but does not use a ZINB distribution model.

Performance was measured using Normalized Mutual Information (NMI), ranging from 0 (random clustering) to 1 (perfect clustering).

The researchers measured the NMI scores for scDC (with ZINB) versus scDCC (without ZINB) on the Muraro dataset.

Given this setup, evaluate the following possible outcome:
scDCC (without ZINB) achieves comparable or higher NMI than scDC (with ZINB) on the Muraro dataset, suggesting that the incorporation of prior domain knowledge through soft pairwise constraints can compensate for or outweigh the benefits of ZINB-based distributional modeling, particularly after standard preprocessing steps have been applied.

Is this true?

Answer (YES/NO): YES